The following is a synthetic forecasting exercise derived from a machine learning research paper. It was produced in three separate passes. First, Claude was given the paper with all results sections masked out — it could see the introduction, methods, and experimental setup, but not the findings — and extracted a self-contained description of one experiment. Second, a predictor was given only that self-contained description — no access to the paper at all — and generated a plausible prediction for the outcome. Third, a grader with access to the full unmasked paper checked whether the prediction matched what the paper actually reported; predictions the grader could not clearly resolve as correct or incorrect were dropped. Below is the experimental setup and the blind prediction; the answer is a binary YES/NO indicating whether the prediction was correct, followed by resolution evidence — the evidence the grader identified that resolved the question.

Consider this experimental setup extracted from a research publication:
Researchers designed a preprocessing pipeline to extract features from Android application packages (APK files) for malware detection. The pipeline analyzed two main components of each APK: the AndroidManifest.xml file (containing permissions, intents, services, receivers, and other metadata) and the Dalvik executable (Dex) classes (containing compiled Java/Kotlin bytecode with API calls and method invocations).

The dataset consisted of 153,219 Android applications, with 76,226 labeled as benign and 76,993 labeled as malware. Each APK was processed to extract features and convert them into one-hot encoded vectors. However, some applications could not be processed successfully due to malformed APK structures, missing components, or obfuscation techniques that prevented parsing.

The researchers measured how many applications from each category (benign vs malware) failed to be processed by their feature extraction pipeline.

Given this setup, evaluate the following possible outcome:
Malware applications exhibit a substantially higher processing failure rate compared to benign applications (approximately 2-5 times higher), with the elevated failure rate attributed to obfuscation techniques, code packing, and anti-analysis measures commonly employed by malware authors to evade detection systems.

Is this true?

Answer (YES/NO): YES